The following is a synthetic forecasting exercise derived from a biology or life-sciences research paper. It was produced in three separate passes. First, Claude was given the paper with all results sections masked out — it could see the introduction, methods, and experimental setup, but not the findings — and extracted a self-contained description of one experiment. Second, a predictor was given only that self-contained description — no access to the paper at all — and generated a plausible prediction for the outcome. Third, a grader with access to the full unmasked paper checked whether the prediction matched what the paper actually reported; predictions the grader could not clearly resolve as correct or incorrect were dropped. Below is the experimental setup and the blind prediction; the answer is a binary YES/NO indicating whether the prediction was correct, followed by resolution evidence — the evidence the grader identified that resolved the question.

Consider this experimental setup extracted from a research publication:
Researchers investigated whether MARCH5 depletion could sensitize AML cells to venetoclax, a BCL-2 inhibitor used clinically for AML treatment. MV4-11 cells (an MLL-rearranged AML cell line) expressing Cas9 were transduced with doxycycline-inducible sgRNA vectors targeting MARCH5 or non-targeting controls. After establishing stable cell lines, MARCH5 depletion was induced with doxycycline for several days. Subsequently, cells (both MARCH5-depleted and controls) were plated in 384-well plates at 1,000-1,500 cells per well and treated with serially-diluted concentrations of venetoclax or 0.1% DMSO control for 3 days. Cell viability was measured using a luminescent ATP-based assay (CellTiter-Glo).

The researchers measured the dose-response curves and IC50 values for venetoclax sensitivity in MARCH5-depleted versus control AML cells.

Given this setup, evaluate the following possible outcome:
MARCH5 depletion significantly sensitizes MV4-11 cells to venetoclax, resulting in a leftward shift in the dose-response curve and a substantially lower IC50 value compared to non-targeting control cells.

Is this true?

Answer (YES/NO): YES